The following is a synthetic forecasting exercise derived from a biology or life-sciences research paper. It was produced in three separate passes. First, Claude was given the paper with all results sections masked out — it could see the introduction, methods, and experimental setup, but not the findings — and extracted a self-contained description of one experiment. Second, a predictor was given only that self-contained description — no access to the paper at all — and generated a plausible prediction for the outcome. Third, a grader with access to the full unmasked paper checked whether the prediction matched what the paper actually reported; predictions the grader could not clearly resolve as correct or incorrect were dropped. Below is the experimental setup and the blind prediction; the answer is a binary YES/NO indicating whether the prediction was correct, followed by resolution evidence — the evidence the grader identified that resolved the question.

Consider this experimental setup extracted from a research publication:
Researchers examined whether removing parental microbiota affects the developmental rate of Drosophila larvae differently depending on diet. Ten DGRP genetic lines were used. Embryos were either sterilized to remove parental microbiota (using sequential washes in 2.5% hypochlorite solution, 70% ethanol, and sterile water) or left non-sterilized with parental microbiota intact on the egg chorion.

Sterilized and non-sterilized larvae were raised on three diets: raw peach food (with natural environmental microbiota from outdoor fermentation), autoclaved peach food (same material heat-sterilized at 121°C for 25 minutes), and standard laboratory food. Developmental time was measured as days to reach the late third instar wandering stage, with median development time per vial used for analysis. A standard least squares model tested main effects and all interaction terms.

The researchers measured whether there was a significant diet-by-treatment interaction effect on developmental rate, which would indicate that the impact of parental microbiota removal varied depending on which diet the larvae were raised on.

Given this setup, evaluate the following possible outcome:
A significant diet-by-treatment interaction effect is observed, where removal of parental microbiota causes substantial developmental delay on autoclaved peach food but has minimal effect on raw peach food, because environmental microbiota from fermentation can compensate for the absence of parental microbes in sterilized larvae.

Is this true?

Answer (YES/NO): NO